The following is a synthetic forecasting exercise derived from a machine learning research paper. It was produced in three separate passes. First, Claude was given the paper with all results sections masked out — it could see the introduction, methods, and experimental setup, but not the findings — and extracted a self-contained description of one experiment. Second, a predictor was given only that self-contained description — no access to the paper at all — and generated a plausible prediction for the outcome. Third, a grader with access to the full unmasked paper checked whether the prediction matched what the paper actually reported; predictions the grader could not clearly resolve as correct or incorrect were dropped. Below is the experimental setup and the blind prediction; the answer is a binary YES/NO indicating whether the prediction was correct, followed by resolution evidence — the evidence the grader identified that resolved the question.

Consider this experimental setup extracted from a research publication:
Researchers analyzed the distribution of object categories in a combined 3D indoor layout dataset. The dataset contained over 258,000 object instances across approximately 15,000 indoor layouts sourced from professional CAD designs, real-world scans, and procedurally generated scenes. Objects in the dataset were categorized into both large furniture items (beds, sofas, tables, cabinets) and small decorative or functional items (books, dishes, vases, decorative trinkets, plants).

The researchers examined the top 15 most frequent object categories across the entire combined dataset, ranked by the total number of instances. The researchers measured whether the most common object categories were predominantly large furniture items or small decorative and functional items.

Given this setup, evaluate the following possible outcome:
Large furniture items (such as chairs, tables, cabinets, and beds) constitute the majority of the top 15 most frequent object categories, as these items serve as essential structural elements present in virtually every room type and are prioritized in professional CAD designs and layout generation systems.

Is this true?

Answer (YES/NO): NO